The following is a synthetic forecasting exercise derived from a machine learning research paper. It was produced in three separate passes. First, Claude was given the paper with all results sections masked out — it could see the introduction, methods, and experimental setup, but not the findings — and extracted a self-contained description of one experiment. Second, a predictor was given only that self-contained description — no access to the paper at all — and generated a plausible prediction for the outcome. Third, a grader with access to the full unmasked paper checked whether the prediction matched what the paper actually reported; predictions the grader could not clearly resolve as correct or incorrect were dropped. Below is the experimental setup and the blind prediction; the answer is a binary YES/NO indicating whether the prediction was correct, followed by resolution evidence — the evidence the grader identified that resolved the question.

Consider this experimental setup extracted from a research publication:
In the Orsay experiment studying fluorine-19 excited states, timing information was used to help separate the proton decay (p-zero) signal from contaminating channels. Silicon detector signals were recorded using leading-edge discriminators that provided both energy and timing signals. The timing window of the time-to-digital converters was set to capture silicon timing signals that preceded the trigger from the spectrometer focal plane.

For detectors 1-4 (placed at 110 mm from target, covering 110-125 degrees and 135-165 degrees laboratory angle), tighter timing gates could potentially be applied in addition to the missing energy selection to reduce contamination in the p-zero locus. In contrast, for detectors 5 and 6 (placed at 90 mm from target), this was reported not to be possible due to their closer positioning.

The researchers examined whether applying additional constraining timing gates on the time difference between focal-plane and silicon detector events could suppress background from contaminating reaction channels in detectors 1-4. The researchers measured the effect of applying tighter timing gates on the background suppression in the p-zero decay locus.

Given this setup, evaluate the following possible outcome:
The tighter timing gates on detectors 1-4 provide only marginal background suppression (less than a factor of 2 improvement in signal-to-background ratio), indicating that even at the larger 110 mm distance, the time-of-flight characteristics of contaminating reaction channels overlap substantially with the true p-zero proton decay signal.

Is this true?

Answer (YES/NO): NO